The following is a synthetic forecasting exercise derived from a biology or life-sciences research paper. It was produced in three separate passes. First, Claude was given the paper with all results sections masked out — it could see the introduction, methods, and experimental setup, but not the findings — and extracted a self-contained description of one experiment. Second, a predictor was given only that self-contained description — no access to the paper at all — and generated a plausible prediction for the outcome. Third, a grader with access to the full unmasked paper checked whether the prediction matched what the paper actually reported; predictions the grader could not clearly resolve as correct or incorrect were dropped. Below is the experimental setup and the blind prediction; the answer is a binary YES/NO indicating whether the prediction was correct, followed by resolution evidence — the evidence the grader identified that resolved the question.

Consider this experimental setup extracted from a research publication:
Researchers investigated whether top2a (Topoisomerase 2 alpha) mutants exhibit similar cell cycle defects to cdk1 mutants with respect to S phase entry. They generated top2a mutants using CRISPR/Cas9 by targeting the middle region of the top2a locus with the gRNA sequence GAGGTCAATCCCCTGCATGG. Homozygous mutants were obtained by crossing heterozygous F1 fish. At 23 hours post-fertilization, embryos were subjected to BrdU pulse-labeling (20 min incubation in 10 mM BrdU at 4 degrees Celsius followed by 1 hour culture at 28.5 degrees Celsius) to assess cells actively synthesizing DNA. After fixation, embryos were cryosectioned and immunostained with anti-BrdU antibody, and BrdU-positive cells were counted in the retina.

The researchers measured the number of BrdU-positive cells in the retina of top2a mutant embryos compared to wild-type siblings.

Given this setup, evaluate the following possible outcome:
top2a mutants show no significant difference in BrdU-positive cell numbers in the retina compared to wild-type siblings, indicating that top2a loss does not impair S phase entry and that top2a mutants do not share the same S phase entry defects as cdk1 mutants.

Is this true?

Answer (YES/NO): NO